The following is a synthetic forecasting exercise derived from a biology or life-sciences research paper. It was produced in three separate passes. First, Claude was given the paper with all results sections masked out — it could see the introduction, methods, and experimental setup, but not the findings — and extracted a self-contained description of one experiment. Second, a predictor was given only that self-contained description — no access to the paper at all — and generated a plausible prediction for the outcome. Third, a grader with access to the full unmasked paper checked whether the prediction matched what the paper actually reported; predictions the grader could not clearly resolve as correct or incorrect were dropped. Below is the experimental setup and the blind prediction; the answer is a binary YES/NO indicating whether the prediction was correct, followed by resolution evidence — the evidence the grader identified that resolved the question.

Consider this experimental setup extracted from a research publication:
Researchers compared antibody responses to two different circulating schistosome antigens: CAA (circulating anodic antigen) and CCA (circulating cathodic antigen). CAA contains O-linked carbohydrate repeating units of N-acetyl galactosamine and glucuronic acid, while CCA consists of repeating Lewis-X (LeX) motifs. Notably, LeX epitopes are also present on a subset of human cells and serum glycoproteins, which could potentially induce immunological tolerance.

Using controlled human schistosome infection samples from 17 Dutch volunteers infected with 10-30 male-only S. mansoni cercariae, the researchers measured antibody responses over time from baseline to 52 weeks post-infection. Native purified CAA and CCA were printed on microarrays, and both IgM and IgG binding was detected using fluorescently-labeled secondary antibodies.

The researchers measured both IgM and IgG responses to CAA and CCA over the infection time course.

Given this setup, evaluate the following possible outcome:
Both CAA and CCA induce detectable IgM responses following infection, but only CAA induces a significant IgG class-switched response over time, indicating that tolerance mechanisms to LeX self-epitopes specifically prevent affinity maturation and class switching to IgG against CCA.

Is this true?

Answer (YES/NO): YES